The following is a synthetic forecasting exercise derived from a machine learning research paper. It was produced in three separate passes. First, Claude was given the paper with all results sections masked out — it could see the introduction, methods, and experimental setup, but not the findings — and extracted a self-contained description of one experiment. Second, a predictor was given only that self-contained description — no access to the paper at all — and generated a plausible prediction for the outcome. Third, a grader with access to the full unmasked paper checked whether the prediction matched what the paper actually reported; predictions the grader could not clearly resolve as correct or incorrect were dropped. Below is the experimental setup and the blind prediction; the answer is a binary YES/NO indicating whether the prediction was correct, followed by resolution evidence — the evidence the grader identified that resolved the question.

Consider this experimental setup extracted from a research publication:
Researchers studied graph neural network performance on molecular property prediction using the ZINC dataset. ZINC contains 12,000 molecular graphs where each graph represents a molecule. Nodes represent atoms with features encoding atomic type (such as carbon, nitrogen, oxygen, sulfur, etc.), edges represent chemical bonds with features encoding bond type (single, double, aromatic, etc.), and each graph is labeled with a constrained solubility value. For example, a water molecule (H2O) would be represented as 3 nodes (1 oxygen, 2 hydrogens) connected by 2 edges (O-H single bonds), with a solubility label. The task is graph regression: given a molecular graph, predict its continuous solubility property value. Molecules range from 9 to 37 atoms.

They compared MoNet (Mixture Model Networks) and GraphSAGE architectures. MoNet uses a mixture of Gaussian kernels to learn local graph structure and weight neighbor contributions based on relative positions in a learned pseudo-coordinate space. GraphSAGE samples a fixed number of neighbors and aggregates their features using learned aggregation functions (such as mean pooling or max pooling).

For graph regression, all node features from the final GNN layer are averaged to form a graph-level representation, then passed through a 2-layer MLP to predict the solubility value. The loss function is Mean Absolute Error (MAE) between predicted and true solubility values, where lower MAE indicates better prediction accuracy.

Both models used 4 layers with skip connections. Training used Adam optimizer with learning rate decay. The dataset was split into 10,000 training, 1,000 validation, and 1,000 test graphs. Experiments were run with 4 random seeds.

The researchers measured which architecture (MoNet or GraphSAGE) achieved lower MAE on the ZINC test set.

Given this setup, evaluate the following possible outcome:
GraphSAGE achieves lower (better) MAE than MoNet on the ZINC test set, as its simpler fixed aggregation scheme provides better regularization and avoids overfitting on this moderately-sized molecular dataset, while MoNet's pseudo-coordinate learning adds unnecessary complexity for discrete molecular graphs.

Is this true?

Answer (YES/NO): NO